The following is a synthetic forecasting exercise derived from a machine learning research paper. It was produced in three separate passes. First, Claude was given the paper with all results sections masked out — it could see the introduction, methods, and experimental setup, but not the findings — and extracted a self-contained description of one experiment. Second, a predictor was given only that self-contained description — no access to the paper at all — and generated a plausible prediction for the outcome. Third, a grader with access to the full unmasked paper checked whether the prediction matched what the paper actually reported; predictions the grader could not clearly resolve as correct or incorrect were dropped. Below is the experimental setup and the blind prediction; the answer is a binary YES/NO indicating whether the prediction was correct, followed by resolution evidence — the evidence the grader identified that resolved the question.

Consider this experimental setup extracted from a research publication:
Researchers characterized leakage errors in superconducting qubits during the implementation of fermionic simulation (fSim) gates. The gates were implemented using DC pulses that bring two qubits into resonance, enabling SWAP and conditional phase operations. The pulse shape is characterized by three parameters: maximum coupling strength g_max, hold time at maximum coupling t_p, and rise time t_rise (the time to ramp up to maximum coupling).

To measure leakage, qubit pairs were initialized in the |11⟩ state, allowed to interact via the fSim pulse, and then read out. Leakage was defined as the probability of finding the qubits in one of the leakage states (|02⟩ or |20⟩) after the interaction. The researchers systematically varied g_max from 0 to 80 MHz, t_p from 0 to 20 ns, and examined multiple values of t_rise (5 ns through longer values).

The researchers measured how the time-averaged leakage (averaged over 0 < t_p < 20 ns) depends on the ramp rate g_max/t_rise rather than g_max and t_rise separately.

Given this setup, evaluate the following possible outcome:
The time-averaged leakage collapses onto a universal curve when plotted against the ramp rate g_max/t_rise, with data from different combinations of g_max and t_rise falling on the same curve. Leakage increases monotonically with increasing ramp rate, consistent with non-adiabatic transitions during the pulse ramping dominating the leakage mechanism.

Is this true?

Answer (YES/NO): NO